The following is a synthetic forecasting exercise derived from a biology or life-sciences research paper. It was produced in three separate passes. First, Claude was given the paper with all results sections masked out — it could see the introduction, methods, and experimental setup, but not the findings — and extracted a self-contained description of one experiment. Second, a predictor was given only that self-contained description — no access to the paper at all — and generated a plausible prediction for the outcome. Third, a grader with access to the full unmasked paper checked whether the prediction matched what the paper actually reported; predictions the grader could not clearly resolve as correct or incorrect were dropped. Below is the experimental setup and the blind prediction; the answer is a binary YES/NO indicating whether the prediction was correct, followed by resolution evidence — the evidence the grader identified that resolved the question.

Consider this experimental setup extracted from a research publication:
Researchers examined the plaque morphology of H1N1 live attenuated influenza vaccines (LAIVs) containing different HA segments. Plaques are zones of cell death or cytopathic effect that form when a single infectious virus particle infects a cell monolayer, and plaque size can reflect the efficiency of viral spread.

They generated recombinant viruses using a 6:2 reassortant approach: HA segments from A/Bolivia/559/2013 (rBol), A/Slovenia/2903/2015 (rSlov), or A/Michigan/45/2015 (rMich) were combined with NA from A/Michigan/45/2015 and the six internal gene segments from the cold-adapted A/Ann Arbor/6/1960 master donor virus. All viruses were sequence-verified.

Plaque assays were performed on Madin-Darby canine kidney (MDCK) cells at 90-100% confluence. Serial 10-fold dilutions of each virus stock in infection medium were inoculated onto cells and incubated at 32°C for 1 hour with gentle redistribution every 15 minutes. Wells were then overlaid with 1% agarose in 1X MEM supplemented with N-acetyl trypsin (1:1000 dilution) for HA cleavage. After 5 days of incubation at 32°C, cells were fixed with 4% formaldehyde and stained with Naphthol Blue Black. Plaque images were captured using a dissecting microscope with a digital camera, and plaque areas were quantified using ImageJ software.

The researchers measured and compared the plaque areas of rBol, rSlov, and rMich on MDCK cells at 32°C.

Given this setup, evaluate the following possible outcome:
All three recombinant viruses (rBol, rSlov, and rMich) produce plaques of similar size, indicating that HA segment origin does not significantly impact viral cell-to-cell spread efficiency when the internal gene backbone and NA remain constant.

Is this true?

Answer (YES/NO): YES